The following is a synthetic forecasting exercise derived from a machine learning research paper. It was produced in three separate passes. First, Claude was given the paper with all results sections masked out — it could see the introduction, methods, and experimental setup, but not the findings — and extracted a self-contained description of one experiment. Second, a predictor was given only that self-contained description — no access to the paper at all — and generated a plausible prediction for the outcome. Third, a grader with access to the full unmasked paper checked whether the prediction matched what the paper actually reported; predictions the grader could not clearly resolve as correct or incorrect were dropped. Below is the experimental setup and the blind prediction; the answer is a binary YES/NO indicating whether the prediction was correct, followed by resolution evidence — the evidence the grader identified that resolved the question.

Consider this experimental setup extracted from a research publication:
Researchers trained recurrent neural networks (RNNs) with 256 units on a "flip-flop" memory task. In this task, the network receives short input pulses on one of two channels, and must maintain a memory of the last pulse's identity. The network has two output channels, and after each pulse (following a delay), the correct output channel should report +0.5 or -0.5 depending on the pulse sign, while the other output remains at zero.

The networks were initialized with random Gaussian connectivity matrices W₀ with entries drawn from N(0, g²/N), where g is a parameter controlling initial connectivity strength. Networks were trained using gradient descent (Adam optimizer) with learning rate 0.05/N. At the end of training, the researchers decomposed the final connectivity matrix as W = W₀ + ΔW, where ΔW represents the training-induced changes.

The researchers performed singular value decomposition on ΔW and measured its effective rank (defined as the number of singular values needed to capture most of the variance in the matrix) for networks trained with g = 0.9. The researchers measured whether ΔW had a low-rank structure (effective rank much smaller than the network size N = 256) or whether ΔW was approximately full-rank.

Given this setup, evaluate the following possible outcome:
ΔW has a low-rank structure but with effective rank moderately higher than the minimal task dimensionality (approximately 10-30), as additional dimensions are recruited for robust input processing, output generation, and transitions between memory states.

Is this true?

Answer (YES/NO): NO